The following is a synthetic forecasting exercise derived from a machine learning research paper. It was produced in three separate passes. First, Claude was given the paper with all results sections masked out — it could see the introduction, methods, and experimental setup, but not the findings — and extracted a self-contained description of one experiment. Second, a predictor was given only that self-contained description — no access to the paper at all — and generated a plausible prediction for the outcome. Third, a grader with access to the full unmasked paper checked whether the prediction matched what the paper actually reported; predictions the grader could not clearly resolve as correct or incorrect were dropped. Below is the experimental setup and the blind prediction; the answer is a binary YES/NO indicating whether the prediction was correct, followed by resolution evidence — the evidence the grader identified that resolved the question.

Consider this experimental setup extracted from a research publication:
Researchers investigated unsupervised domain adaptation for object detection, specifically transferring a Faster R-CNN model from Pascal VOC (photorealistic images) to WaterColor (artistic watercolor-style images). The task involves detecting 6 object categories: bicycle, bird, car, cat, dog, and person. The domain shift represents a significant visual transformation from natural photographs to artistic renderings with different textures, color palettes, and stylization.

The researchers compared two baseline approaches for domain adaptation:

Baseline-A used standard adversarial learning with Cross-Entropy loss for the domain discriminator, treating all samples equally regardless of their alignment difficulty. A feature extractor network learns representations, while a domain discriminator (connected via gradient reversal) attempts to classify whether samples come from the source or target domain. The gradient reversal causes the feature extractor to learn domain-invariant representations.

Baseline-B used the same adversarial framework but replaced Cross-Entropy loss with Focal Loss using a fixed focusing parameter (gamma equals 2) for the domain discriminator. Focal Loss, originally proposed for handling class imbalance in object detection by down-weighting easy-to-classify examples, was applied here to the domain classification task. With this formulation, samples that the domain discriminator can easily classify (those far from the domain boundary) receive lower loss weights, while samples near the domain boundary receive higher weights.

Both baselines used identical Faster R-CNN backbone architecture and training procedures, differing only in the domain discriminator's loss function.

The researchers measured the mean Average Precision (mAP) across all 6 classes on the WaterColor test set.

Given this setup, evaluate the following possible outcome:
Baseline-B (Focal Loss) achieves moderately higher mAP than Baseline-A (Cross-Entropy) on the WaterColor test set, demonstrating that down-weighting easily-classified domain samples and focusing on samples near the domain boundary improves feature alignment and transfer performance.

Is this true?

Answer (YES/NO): YES